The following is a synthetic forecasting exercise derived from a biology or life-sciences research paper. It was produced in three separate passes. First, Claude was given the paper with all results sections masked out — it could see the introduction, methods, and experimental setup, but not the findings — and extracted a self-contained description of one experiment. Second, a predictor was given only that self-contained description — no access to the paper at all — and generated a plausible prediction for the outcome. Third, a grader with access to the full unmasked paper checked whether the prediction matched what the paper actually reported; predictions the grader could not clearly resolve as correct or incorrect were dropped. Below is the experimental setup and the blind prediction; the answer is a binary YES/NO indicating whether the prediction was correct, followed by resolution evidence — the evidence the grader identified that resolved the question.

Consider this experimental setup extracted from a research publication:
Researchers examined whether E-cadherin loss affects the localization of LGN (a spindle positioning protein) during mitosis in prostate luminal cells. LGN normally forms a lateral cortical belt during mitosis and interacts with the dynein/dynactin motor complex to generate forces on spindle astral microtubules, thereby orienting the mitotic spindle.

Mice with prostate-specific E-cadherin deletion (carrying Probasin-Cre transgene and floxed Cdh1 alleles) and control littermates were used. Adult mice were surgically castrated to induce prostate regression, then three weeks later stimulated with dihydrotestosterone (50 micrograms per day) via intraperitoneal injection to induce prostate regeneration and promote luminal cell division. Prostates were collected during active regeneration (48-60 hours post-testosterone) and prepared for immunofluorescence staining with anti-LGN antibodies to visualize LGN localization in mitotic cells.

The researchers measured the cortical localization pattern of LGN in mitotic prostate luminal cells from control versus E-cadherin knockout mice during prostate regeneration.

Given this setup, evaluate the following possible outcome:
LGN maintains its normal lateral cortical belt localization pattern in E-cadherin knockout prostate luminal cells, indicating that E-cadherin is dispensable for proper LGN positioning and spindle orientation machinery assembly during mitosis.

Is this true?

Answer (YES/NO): NO